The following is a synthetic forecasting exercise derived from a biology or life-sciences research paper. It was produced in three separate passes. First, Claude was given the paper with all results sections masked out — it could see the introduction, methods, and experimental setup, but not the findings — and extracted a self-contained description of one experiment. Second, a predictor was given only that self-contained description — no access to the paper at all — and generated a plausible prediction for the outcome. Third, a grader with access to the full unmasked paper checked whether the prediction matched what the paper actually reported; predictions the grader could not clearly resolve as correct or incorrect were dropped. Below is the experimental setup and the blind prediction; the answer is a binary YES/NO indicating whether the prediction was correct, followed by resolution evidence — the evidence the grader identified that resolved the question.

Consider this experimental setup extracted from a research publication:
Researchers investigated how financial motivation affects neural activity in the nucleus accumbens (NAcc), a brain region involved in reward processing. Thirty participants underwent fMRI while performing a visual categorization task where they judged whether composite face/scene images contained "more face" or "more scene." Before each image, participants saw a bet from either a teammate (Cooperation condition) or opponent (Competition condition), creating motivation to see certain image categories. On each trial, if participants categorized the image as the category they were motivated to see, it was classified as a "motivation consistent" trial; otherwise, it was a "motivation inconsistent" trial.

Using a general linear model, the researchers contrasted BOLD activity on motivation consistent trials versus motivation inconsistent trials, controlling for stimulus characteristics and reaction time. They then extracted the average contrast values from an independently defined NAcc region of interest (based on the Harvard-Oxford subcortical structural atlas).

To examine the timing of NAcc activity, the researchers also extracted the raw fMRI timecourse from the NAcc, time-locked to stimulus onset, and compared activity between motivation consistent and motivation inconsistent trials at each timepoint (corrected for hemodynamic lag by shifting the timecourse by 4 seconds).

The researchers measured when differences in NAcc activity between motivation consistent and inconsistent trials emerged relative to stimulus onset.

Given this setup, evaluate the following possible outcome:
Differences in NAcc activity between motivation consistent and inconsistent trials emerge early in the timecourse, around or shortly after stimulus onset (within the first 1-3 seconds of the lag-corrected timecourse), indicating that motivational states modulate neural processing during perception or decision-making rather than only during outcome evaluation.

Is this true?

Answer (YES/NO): NO